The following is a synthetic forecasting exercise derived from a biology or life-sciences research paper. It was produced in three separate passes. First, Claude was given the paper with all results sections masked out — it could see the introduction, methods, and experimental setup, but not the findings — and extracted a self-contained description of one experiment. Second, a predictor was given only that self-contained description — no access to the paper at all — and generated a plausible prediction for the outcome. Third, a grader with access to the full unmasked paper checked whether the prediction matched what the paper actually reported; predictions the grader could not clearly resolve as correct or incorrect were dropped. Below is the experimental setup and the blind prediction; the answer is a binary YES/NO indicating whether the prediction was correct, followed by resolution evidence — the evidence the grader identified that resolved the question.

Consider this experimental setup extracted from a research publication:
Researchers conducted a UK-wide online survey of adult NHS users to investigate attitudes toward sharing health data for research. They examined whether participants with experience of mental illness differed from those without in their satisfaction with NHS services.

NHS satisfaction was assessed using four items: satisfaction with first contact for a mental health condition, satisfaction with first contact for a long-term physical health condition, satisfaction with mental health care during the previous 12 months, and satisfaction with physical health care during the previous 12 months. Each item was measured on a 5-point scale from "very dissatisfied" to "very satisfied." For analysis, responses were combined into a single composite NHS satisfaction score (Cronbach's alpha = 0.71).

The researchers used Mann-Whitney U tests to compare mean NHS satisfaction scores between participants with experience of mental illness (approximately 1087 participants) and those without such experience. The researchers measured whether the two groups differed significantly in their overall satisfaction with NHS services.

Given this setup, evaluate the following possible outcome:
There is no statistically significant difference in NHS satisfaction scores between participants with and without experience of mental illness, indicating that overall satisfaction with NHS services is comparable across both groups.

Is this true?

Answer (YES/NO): NO